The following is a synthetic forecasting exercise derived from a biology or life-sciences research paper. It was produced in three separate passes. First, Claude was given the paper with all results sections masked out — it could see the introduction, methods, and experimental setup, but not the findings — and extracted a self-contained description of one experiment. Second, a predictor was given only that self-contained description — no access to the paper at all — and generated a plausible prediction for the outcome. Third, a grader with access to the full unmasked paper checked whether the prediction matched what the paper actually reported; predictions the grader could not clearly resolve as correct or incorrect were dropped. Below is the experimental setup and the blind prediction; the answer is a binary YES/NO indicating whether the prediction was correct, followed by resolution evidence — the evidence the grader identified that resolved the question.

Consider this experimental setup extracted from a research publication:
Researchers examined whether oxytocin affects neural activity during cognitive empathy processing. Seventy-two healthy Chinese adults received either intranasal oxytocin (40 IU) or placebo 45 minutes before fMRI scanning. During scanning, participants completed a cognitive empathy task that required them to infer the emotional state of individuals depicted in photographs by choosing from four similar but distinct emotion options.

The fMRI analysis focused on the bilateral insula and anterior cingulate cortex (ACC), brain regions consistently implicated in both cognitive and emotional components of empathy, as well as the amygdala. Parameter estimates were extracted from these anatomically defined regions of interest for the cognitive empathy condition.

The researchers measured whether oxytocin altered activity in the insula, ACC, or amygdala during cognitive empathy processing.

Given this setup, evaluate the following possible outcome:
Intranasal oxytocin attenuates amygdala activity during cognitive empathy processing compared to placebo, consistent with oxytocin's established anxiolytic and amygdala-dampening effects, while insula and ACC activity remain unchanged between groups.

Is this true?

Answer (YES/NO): NO